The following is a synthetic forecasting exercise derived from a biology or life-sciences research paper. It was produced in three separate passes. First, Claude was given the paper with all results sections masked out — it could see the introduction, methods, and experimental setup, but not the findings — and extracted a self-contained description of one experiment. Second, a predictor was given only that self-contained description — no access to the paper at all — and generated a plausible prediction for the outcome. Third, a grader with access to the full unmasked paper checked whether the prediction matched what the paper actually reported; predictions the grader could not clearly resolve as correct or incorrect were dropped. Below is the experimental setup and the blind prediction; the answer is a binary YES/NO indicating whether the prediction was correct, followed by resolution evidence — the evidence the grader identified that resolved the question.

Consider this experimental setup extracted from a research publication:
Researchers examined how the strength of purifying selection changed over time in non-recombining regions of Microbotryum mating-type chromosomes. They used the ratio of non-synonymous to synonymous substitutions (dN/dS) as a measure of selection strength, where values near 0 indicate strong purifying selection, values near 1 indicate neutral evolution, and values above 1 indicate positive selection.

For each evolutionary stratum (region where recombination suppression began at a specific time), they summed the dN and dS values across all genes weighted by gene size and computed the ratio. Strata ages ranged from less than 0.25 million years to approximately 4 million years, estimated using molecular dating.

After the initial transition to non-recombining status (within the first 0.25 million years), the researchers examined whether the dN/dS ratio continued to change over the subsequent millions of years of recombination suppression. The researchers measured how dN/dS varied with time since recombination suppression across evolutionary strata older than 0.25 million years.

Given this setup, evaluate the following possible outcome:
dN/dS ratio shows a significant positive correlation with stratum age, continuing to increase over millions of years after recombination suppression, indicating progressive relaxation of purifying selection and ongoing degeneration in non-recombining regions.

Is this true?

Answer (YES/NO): NO